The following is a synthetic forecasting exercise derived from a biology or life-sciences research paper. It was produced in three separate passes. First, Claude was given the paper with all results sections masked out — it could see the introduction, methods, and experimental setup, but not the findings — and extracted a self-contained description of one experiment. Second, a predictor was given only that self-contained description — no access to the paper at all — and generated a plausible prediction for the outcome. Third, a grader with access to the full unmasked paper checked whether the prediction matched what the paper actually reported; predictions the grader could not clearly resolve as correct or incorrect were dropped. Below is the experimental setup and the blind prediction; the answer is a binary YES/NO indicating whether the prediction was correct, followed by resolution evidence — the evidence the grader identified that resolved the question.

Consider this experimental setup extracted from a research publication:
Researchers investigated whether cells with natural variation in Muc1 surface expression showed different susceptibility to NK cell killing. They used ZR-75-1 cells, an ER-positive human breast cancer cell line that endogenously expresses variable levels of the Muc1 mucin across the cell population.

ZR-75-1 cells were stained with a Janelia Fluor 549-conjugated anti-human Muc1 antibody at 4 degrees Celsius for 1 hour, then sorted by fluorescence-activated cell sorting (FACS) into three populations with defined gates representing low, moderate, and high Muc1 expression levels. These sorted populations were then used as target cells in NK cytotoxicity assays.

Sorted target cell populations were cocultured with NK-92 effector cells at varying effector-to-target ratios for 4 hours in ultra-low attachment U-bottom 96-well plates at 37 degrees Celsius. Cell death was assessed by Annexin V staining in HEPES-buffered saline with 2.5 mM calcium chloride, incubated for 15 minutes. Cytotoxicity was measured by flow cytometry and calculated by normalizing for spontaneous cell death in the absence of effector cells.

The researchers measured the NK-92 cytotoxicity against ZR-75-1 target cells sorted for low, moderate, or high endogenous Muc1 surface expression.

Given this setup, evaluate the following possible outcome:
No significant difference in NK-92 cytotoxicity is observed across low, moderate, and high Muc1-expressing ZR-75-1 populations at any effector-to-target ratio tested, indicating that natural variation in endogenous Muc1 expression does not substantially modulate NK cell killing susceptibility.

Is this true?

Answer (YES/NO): NO